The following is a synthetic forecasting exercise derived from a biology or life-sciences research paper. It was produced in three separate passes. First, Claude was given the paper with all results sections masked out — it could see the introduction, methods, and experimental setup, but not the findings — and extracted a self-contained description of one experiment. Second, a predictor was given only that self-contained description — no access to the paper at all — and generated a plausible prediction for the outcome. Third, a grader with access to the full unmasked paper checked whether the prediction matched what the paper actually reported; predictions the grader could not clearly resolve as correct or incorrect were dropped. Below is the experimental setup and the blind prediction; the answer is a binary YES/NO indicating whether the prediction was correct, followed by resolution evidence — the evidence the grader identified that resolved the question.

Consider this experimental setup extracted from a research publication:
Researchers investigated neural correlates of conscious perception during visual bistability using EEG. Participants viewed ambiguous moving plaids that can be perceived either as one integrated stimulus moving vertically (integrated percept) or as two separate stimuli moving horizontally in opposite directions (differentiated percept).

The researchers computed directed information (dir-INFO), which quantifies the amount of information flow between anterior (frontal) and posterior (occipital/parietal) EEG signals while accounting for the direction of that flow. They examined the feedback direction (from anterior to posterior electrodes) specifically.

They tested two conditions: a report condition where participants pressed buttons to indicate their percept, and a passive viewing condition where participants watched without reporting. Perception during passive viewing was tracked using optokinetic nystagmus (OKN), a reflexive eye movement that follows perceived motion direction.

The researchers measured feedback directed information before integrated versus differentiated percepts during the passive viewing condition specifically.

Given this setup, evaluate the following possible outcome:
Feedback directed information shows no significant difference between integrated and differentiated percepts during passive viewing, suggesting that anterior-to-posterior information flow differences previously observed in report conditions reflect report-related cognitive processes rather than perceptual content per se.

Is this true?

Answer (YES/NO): NO